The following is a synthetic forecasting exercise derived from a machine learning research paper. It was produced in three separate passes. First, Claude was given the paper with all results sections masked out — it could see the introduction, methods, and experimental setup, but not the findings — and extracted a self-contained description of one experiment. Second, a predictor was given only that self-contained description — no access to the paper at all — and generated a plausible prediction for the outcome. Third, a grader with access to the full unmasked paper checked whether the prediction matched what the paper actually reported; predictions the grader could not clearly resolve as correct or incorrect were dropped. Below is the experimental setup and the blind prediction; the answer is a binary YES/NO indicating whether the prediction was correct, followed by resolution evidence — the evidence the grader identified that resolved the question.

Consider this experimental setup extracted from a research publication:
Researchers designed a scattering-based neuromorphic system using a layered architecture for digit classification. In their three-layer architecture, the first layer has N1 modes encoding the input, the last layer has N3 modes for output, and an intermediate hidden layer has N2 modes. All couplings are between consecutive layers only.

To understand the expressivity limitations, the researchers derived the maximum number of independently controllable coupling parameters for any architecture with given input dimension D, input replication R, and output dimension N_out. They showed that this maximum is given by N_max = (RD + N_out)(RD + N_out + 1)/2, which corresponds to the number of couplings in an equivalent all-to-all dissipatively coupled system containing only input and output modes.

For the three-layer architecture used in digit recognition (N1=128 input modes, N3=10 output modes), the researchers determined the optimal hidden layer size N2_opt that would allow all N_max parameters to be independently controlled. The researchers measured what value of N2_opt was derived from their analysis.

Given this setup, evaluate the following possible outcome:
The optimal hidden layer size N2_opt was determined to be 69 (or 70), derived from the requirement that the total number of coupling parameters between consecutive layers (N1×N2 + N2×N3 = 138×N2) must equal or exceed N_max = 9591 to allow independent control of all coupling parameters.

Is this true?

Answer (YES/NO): NO